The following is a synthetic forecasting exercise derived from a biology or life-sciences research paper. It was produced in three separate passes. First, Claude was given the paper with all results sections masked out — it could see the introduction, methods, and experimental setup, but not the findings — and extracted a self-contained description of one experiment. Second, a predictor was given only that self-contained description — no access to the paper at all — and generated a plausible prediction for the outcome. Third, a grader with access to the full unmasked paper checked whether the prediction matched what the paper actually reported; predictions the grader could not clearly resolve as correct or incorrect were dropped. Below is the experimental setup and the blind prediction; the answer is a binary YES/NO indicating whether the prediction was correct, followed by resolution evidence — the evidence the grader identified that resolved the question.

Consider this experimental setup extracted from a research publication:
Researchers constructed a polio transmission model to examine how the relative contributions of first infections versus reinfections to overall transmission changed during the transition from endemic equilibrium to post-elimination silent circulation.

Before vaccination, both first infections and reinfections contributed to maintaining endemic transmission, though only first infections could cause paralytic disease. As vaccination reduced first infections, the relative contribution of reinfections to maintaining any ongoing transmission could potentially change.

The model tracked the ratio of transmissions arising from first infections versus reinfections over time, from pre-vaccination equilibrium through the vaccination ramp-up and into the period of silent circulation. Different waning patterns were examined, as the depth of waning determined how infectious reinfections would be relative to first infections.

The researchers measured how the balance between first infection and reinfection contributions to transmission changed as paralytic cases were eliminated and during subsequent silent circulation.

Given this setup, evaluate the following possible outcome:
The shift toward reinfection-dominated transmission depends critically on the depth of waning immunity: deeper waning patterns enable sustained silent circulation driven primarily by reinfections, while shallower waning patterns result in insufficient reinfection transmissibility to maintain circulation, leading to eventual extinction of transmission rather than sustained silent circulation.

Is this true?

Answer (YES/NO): YES